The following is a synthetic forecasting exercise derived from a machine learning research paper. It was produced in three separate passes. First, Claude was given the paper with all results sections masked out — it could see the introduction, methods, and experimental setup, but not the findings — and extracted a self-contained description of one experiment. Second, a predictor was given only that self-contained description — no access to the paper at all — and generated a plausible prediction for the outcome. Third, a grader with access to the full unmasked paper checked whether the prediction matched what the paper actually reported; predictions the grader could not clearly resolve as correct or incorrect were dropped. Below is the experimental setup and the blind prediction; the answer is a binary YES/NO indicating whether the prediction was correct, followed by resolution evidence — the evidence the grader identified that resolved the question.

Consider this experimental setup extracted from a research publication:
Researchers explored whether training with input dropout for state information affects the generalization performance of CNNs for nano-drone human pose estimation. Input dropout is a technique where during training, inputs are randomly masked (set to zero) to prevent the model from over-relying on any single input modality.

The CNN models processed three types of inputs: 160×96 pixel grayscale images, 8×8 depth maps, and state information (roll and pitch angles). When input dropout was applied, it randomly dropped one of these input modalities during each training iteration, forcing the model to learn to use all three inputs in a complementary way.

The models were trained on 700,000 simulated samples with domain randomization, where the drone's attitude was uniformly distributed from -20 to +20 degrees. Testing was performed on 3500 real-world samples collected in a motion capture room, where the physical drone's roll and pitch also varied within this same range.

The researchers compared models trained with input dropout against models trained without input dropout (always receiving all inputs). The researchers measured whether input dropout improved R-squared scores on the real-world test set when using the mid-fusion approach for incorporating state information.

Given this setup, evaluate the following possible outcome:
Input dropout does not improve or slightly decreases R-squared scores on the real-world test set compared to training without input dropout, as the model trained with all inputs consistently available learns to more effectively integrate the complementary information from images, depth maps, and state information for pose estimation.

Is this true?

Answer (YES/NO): YES